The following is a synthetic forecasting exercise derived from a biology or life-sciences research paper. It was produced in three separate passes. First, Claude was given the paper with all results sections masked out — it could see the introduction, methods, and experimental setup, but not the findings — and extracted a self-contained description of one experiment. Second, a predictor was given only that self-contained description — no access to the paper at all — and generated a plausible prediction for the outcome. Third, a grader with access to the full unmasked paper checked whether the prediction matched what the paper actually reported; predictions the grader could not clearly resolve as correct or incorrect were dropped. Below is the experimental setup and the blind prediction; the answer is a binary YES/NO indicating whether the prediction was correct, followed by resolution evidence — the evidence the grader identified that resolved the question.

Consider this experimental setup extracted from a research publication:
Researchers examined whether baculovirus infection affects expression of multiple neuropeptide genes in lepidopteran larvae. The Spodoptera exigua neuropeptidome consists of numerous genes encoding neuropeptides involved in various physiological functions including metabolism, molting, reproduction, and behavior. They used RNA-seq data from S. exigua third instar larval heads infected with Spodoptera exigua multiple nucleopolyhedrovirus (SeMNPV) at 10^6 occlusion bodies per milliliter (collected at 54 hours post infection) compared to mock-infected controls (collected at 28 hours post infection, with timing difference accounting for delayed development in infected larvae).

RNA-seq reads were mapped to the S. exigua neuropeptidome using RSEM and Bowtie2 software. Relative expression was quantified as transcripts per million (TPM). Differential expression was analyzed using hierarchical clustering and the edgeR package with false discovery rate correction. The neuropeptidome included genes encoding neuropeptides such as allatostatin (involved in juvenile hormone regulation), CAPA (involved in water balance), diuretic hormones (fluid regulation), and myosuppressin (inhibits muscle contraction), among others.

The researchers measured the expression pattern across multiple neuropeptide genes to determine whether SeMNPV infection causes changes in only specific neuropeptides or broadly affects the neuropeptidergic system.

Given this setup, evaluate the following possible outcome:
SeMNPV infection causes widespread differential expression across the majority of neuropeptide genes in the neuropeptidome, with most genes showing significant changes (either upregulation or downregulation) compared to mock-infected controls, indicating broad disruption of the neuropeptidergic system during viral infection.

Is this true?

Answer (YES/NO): NO